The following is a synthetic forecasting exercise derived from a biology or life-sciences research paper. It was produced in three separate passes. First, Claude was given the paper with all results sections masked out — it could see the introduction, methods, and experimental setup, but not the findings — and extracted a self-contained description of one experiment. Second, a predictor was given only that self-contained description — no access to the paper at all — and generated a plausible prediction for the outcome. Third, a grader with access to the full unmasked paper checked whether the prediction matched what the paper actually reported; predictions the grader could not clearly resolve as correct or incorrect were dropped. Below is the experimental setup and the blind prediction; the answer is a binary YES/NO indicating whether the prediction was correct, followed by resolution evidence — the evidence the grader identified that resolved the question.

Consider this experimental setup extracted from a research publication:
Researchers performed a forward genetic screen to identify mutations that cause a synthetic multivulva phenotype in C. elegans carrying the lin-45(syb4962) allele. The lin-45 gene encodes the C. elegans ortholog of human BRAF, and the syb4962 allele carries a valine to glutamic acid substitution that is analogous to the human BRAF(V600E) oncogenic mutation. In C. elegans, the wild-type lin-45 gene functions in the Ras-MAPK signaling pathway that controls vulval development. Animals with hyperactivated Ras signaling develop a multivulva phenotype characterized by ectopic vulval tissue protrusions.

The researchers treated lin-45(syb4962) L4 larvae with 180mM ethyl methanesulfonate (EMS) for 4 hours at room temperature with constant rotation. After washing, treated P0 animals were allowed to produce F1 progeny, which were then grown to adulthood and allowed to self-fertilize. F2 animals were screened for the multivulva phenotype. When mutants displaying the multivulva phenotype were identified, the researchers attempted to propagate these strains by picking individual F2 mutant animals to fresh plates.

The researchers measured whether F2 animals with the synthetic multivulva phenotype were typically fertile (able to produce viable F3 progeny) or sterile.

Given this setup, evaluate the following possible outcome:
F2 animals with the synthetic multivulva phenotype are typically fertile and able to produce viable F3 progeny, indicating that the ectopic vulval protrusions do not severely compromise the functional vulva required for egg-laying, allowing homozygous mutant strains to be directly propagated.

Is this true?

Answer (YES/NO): NO